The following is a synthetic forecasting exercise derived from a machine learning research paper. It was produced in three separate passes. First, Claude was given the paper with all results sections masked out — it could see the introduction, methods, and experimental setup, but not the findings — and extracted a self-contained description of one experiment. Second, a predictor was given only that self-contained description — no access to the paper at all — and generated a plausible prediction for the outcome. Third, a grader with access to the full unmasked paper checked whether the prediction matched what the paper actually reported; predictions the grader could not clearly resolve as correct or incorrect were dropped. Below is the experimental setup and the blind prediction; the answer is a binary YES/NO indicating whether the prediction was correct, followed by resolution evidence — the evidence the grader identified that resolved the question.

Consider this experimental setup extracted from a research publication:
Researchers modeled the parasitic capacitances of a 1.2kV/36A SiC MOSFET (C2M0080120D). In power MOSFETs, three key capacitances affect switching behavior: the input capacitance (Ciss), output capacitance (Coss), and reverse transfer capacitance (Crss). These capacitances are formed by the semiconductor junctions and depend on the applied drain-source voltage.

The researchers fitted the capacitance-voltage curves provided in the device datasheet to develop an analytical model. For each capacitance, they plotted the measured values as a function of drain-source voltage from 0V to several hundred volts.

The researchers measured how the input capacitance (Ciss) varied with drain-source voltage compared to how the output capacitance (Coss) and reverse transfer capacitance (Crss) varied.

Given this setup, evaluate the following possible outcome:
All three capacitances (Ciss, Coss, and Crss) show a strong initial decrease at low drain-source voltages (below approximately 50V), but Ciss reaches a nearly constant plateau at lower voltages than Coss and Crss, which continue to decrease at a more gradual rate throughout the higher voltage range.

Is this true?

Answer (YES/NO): NO